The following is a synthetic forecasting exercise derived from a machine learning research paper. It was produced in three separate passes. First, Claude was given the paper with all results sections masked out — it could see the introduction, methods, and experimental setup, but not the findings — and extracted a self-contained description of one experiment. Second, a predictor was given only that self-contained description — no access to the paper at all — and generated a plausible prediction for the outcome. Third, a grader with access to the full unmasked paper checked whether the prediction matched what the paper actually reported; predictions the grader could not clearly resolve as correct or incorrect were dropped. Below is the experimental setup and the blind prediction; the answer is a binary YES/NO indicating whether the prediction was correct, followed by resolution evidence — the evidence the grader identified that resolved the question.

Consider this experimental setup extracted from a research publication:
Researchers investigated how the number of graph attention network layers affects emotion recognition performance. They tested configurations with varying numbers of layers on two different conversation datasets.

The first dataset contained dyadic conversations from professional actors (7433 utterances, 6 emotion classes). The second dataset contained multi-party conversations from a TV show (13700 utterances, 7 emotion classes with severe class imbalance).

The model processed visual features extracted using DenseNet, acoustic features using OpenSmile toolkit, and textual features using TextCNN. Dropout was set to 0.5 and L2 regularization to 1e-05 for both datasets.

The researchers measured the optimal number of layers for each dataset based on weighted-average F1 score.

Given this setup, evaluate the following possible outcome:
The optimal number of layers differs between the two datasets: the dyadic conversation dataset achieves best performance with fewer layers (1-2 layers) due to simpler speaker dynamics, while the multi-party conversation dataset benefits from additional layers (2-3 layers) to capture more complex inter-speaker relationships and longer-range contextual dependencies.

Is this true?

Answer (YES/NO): NO